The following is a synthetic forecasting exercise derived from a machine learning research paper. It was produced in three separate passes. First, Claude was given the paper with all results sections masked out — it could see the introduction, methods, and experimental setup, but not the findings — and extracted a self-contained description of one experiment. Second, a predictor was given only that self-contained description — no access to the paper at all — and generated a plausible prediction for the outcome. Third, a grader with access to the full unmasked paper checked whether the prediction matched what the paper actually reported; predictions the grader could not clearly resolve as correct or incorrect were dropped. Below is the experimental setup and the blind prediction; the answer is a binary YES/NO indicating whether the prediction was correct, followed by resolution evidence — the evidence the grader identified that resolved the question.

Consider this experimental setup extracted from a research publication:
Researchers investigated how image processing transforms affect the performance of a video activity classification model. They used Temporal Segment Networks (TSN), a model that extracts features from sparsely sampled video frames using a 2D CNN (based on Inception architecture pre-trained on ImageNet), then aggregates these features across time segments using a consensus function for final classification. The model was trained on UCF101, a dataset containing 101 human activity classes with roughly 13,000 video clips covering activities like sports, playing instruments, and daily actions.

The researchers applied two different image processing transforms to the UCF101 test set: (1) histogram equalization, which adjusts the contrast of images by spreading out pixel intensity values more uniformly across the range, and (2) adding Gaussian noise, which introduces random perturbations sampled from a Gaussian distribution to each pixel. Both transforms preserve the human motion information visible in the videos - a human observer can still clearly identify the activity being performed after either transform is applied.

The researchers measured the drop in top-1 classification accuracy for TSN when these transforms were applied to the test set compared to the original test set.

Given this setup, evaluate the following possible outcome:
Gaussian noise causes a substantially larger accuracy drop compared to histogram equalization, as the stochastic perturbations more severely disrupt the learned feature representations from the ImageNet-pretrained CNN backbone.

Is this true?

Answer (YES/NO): YES